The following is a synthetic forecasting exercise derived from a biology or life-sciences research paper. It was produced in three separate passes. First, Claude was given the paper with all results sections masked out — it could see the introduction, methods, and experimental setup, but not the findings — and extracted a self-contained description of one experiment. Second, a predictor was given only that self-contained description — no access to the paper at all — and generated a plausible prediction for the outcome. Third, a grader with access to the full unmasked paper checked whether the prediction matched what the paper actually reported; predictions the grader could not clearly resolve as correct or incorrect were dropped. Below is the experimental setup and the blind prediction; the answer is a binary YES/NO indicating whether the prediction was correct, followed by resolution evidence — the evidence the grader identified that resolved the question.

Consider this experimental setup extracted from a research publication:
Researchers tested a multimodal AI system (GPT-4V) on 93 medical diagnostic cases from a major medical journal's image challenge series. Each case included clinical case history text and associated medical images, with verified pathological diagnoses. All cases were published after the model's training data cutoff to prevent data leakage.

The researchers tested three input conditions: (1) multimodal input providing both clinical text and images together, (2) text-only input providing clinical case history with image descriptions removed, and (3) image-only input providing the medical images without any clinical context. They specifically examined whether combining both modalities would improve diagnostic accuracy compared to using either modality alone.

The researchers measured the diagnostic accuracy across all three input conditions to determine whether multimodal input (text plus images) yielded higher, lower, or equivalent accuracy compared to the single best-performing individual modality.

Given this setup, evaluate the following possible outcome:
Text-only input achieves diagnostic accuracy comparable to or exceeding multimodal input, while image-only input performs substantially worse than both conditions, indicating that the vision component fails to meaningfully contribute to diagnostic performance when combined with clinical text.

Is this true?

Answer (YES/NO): NO